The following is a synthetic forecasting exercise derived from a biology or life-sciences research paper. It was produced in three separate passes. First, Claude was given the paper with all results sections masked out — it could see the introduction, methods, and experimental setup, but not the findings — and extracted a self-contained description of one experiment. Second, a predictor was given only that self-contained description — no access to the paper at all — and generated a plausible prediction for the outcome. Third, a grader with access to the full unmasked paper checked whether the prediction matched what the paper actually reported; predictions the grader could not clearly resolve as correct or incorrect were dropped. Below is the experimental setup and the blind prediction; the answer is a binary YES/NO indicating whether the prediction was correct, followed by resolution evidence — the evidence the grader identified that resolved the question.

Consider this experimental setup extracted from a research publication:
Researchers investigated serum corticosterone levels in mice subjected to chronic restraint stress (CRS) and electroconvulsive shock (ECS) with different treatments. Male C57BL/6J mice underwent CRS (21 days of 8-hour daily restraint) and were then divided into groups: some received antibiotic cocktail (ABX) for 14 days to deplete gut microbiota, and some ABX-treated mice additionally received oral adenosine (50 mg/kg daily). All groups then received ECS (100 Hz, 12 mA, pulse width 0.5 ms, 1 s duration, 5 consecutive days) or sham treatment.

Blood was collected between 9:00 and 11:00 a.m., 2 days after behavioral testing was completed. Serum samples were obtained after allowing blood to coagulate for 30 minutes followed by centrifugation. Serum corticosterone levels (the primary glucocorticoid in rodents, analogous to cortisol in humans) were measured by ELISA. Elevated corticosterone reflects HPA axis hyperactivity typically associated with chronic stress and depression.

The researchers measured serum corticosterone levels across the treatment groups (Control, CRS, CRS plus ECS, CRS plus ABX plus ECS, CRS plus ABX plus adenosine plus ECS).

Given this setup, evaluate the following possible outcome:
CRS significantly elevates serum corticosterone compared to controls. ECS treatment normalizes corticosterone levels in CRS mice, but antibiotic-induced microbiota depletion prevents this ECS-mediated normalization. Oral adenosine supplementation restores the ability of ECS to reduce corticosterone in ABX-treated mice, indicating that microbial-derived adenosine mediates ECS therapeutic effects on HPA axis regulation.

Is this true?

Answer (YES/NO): YES